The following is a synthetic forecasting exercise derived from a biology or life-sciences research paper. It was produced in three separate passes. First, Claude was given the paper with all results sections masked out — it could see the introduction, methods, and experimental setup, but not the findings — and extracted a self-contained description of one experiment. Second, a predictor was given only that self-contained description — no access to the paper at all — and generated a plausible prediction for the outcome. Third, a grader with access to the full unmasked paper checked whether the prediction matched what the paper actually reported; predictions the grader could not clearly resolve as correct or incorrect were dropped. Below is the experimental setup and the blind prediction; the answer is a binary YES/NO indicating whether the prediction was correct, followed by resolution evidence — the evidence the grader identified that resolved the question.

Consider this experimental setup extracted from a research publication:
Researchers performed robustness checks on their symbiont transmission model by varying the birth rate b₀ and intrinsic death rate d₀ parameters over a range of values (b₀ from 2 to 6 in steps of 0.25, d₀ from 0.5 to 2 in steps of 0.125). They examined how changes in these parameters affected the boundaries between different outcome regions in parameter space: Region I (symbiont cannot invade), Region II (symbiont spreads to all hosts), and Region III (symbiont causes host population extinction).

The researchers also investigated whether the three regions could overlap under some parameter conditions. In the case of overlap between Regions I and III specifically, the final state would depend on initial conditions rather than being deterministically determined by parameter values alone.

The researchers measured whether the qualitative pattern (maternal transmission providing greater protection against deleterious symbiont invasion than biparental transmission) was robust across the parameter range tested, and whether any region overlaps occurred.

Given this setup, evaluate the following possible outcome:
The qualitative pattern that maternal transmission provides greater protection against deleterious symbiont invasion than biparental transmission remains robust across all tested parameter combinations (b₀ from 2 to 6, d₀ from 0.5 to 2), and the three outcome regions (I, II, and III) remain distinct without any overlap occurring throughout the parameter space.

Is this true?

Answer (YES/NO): NO